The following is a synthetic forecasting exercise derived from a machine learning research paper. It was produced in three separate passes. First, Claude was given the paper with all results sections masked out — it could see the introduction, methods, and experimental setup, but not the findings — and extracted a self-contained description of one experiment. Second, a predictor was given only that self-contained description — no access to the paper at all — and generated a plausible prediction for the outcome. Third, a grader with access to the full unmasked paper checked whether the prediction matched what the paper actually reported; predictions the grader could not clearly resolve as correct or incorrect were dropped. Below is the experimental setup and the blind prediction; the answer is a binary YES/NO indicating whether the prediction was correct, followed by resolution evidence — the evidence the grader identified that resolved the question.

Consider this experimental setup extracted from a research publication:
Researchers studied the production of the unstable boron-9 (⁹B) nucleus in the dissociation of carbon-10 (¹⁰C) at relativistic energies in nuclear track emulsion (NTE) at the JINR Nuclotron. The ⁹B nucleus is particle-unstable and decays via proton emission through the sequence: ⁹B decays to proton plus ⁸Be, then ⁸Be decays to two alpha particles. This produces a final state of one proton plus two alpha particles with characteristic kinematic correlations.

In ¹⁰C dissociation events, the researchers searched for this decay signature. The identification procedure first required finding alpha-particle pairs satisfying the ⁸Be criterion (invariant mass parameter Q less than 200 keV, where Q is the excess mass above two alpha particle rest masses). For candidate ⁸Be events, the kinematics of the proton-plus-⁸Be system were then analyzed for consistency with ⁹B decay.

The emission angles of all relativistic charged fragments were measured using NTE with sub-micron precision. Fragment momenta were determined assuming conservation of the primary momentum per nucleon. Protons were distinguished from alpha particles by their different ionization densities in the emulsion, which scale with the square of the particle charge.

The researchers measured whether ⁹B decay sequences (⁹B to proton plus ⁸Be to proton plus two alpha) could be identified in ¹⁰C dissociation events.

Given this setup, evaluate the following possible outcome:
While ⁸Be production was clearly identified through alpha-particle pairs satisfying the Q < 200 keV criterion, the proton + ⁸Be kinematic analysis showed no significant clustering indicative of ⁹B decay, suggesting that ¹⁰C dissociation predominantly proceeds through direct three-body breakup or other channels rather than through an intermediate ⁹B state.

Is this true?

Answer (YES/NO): NO